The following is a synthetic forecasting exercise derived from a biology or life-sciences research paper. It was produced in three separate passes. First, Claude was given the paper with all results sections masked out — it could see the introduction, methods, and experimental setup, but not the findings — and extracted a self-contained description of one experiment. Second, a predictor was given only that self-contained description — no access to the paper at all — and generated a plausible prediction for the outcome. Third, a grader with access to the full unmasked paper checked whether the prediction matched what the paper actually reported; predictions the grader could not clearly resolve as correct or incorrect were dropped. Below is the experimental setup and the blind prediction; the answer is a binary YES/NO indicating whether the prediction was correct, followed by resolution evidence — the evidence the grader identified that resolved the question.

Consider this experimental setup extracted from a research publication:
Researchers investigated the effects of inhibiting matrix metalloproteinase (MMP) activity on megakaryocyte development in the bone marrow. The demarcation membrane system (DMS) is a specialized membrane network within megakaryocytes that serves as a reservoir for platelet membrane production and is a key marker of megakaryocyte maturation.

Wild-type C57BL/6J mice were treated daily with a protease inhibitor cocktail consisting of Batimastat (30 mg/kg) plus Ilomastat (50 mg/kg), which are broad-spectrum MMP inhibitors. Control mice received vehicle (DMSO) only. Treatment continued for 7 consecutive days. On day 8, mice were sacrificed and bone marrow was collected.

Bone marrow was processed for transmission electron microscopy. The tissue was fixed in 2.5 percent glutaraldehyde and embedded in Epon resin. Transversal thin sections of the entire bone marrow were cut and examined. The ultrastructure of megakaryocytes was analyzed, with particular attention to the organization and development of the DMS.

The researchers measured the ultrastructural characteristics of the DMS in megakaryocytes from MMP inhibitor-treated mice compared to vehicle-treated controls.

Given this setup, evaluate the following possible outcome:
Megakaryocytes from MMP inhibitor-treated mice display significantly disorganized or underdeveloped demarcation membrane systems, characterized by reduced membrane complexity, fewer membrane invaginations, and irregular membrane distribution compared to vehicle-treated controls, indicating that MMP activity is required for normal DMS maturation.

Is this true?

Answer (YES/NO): YES